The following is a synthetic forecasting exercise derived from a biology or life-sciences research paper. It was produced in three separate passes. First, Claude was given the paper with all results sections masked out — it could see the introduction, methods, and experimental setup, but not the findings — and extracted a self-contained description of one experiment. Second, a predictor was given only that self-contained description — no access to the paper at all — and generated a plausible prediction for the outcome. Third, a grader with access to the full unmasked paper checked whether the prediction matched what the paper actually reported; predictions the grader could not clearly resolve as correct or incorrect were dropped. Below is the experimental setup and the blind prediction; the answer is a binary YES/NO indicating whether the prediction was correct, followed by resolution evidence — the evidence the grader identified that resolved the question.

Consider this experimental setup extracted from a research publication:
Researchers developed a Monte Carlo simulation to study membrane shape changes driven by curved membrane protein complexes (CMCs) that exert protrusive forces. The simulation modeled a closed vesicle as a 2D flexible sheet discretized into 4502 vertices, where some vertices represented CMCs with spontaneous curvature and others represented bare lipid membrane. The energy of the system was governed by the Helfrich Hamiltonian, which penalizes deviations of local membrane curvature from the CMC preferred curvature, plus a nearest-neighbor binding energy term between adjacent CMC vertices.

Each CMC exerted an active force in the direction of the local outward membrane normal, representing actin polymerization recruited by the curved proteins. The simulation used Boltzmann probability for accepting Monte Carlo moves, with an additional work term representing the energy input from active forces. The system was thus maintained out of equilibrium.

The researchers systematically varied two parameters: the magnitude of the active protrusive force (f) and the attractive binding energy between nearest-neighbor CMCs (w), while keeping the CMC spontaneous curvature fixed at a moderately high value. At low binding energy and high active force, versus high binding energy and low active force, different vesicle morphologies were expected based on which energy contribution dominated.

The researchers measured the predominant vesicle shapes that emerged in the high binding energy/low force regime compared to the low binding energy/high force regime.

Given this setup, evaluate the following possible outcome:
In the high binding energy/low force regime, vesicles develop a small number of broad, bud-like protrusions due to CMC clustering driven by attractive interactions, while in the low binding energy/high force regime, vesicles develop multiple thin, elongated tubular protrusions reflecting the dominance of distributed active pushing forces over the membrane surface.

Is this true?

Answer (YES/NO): NO